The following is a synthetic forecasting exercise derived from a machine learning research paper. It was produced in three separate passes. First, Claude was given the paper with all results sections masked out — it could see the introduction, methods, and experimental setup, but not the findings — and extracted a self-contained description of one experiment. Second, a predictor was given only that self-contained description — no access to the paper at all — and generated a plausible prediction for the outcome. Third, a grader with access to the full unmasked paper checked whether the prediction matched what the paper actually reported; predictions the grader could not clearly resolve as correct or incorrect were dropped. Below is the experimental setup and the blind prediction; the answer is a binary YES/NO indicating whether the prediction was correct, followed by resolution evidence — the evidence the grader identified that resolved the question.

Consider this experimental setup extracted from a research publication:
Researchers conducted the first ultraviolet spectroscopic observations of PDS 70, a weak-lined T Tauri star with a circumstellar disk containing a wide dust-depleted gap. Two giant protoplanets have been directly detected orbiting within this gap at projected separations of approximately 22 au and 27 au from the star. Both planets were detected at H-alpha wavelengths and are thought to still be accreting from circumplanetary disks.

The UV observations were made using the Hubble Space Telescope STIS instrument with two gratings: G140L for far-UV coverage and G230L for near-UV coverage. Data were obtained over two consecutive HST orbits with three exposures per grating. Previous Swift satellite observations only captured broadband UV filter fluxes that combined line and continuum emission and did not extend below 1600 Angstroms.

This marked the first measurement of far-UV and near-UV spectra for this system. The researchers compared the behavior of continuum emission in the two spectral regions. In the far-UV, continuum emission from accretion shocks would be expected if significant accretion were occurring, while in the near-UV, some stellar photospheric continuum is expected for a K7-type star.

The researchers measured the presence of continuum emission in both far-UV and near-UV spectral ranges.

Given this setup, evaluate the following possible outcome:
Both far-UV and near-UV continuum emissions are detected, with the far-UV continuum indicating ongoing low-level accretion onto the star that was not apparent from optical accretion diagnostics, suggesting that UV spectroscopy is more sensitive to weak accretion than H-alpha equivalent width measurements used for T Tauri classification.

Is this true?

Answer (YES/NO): NO